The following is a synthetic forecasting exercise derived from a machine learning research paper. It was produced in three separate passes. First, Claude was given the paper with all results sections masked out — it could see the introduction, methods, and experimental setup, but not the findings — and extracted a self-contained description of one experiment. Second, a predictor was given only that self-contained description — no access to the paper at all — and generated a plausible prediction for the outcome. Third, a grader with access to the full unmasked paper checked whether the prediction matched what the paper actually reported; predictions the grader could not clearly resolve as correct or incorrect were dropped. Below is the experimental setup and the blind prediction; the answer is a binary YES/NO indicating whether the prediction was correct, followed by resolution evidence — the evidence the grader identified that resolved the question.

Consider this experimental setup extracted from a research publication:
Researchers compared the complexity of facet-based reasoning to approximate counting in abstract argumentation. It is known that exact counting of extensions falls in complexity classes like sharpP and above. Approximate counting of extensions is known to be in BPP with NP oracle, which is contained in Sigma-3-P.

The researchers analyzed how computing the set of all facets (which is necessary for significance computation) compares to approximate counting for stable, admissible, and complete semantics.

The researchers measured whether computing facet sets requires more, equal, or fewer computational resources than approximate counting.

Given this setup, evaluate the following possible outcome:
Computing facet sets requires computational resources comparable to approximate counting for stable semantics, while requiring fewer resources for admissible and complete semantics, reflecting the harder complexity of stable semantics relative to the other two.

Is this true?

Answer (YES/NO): NO